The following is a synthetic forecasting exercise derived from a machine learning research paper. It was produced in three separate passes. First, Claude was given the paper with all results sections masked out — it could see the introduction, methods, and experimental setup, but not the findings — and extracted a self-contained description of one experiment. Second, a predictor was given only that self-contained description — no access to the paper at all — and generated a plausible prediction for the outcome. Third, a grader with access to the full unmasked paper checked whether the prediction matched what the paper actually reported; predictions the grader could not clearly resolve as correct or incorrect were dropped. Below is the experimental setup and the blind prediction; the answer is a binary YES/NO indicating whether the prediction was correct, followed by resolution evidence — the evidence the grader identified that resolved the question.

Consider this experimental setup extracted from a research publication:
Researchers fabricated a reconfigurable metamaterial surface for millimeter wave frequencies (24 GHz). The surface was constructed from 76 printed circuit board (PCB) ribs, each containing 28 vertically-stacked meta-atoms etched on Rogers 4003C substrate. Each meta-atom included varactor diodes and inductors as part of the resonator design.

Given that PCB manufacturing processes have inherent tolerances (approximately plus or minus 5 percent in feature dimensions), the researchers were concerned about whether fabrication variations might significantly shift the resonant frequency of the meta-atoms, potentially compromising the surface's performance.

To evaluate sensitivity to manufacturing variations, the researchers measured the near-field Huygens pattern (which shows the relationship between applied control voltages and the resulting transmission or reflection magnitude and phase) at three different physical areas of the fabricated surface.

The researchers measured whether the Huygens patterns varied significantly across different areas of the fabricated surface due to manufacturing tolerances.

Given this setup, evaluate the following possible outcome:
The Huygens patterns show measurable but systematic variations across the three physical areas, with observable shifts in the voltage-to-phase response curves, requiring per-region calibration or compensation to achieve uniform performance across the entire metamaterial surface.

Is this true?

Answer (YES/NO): NO